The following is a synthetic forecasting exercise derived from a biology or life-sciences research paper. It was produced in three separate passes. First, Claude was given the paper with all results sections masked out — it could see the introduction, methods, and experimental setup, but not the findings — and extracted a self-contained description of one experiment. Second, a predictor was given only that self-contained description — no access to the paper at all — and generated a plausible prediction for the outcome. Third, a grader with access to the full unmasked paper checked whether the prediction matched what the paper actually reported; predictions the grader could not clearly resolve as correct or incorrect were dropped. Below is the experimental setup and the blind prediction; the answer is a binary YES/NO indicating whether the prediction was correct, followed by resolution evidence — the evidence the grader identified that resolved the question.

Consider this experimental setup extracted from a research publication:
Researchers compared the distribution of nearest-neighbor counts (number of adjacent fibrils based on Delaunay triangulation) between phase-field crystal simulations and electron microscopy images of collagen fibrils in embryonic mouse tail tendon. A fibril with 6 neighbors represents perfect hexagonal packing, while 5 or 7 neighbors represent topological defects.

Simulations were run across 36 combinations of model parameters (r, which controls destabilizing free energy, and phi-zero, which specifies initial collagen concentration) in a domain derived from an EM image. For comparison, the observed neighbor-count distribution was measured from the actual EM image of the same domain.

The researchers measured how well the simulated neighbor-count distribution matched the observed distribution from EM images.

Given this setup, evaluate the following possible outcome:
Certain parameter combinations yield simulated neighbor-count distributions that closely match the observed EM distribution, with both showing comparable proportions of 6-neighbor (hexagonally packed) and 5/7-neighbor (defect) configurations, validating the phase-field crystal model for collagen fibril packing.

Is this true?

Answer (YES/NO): YES